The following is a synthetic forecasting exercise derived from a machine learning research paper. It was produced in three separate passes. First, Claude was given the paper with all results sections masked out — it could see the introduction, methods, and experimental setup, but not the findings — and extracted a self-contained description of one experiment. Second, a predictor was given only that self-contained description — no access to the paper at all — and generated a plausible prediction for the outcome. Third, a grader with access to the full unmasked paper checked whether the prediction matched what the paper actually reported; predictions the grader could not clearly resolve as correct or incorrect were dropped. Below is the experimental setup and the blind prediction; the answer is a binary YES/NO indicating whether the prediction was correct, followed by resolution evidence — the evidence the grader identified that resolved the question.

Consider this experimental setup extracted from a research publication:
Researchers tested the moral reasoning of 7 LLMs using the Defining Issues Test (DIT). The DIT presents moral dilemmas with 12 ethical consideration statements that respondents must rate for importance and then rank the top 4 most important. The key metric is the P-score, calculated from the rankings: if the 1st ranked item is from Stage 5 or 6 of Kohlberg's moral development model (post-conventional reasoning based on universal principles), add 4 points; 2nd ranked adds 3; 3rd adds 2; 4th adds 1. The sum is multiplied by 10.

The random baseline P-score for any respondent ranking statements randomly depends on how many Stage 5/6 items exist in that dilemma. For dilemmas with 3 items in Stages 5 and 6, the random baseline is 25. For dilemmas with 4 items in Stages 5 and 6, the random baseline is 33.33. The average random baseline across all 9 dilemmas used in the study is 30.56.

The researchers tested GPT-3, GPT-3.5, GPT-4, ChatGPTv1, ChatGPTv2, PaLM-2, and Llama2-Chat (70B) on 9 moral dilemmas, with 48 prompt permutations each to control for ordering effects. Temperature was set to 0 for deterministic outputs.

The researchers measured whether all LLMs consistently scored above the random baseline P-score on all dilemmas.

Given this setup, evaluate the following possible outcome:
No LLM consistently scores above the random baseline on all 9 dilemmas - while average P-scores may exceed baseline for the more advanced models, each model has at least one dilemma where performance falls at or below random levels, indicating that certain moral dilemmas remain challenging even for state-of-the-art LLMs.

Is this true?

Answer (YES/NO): YES